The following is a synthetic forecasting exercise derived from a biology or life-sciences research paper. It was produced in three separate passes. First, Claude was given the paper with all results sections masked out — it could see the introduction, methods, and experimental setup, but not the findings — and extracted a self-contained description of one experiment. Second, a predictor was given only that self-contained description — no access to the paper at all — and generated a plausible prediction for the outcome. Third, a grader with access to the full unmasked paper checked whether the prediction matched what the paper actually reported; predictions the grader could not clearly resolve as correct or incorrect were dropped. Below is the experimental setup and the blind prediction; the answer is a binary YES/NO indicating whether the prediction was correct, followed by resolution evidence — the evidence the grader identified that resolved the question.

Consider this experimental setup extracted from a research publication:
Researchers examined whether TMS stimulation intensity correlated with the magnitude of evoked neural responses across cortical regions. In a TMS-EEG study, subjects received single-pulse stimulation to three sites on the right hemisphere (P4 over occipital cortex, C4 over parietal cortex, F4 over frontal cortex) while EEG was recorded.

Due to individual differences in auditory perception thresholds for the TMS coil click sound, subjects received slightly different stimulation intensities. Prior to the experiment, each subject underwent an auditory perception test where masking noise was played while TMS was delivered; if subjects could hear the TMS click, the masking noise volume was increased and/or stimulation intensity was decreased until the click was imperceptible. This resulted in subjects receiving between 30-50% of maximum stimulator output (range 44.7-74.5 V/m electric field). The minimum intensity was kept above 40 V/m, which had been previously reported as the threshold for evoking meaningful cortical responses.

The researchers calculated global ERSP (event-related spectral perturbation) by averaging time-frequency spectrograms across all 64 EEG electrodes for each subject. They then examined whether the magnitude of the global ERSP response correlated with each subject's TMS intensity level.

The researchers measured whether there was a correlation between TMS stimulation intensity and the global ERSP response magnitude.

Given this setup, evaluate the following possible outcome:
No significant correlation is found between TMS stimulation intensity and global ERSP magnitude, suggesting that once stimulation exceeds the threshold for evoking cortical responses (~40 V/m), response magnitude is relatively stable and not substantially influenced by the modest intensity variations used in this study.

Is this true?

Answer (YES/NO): YES